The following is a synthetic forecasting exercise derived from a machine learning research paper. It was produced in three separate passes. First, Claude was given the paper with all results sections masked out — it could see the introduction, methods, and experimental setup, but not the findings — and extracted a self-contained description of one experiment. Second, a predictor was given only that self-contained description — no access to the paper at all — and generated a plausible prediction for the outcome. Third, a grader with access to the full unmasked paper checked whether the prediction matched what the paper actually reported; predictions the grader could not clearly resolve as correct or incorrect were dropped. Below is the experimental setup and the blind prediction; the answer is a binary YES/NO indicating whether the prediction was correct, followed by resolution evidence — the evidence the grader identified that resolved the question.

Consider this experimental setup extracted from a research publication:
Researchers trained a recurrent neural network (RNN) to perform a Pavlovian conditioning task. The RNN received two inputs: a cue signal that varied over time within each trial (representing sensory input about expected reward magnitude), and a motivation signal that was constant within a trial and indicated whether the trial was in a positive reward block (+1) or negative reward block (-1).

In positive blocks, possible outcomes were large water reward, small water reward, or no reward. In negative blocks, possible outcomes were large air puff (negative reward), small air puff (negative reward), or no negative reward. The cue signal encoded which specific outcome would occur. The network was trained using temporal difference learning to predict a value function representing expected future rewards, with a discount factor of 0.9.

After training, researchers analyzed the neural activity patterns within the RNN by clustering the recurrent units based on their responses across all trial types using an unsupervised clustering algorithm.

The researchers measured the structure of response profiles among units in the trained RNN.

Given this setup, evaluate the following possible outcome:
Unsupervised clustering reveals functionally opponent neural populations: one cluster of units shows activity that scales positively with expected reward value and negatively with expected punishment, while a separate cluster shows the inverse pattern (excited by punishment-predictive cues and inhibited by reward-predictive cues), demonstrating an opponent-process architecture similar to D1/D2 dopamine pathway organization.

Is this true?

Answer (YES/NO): NO